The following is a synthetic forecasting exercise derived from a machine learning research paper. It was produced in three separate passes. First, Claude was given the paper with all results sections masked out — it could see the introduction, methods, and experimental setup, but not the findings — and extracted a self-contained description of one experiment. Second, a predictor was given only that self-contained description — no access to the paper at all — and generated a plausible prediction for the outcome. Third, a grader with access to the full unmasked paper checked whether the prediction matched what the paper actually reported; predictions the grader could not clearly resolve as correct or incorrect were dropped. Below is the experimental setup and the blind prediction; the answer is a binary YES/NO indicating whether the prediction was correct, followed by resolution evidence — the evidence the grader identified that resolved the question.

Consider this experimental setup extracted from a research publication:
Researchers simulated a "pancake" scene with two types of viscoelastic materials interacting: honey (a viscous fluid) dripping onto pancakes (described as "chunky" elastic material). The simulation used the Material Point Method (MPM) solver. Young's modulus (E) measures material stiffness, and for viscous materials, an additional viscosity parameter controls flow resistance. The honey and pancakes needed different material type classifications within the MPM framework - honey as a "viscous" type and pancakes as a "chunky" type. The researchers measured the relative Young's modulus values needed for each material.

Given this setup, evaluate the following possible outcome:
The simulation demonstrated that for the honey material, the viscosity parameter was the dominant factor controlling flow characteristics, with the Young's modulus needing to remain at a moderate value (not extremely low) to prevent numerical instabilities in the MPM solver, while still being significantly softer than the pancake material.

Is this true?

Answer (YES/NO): NO